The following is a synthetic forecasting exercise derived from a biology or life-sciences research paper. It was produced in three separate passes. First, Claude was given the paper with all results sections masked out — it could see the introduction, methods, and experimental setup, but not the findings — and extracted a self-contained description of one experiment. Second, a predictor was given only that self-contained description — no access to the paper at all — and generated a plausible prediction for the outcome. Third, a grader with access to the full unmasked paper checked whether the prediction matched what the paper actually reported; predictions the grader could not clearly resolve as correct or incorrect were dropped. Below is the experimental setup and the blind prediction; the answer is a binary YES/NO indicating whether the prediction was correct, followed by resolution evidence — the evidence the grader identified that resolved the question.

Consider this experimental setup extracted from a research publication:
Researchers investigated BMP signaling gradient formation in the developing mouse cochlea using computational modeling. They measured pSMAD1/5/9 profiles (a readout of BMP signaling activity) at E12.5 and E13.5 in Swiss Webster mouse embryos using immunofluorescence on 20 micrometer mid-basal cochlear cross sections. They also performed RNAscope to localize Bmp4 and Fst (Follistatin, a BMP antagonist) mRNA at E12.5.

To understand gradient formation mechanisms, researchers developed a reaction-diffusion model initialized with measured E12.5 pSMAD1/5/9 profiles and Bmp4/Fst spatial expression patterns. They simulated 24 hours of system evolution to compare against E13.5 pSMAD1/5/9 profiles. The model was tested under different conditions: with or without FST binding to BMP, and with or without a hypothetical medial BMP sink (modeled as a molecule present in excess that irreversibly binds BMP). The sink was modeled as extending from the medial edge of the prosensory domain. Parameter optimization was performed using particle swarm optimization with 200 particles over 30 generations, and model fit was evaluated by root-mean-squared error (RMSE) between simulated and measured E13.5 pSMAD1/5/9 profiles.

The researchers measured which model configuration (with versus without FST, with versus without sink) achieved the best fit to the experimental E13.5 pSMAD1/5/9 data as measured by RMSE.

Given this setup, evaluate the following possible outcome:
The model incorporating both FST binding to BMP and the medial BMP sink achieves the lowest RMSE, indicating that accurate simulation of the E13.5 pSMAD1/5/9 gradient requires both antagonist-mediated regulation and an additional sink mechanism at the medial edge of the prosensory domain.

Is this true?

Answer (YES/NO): YES